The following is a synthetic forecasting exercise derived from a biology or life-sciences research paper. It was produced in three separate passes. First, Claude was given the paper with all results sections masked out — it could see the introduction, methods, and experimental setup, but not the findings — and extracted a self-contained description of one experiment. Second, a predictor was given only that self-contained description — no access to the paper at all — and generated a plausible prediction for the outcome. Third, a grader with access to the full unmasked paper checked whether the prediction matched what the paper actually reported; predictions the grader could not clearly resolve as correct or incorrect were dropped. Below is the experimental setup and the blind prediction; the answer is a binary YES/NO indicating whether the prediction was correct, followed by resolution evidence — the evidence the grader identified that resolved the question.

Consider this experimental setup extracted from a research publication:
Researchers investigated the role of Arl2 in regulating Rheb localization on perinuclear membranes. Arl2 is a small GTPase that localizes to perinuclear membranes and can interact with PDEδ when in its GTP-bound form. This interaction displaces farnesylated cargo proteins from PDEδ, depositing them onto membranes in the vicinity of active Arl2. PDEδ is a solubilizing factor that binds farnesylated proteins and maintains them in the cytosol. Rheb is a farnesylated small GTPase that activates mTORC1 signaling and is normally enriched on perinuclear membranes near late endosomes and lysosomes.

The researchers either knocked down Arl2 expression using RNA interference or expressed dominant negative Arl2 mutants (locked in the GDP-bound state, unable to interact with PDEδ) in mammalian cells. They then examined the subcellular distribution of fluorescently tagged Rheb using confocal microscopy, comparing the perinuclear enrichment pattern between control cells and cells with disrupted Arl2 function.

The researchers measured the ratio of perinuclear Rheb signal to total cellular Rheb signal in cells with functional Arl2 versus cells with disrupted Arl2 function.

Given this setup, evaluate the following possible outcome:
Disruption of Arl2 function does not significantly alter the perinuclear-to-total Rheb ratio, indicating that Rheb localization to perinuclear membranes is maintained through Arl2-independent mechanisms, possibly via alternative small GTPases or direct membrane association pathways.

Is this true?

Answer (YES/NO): NO